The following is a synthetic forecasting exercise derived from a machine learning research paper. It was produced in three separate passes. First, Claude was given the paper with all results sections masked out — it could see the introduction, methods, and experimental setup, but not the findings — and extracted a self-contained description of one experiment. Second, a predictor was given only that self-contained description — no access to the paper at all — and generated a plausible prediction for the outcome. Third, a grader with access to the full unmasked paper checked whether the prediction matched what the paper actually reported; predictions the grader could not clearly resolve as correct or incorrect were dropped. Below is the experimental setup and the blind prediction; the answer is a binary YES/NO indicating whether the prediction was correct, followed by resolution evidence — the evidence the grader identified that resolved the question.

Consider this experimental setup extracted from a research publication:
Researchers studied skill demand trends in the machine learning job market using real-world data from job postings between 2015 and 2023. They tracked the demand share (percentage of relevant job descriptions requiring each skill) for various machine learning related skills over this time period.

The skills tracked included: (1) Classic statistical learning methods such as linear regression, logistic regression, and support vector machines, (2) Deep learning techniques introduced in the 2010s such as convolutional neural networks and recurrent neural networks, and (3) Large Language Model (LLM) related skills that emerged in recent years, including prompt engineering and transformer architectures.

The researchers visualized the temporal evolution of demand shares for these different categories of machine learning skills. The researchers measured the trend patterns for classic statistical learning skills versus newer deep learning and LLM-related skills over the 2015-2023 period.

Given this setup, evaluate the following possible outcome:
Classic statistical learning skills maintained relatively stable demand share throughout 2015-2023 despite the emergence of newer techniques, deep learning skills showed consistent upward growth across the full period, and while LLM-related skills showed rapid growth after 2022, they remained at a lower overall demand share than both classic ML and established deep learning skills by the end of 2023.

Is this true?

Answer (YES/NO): NO